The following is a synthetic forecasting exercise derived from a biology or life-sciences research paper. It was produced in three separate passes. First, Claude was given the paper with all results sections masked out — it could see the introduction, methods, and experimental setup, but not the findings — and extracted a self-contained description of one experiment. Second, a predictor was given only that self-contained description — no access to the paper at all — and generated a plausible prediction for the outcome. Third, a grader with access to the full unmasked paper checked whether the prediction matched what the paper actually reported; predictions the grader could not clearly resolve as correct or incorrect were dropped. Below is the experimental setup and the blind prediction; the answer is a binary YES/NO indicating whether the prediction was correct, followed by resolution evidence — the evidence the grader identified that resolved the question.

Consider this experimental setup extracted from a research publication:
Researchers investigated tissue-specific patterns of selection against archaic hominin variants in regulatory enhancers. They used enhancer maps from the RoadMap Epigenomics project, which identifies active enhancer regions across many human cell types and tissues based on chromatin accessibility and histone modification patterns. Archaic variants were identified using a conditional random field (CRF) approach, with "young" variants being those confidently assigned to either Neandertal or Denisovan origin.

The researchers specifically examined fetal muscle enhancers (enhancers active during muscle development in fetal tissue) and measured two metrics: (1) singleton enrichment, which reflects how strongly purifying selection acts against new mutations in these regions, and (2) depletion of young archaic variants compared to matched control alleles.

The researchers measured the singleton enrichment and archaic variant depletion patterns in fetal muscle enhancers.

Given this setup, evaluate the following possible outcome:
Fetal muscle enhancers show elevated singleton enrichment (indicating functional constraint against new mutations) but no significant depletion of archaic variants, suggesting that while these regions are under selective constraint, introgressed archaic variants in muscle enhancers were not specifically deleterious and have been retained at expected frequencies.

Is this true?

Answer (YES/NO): NO